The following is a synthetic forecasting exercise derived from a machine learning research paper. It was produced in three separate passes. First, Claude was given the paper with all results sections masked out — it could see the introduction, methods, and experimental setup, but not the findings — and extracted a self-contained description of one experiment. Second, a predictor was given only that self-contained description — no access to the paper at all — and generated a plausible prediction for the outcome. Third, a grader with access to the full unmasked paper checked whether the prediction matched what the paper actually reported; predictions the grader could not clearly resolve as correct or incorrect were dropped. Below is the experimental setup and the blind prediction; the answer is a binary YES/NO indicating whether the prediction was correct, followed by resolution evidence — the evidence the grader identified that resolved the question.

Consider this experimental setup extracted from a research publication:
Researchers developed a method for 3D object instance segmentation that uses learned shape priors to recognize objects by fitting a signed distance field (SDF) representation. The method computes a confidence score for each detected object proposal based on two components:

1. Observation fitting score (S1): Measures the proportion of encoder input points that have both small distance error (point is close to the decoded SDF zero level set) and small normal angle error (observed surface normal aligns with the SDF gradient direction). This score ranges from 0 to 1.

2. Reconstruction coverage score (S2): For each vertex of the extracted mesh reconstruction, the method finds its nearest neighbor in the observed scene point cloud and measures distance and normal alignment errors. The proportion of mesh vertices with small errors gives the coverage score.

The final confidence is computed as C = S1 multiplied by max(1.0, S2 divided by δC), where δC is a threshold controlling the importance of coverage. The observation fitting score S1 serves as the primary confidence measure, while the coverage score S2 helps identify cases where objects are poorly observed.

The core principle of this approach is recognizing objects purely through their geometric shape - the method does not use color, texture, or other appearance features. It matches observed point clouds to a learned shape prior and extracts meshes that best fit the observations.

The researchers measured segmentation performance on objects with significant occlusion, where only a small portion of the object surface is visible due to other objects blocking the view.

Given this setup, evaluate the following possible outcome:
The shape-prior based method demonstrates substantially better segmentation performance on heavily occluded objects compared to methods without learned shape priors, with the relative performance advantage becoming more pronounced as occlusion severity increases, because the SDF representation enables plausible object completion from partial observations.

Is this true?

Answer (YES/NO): NO